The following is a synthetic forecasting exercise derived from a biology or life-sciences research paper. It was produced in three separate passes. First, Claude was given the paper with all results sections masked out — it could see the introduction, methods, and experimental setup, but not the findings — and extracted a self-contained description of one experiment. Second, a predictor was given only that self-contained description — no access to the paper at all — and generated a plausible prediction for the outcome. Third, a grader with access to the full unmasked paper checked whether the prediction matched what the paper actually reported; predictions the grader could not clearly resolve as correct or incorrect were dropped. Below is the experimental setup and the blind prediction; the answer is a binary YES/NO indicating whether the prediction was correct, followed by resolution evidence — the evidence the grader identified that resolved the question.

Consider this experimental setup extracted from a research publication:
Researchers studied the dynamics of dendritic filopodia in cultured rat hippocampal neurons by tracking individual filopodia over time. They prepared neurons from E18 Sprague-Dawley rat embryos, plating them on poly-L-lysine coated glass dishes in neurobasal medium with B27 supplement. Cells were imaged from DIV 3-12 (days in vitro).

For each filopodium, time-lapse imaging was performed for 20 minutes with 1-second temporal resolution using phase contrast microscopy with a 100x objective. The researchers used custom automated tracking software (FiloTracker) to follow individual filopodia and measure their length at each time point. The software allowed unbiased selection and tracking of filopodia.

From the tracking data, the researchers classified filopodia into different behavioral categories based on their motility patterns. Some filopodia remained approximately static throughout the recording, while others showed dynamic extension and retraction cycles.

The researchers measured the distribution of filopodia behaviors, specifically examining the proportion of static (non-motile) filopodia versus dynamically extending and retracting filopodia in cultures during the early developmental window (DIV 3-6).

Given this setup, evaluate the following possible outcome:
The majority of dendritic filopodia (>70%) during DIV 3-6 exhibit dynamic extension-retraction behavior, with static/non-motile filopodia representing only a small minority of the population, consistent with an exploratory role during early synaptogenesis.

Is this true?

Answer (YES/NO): NO